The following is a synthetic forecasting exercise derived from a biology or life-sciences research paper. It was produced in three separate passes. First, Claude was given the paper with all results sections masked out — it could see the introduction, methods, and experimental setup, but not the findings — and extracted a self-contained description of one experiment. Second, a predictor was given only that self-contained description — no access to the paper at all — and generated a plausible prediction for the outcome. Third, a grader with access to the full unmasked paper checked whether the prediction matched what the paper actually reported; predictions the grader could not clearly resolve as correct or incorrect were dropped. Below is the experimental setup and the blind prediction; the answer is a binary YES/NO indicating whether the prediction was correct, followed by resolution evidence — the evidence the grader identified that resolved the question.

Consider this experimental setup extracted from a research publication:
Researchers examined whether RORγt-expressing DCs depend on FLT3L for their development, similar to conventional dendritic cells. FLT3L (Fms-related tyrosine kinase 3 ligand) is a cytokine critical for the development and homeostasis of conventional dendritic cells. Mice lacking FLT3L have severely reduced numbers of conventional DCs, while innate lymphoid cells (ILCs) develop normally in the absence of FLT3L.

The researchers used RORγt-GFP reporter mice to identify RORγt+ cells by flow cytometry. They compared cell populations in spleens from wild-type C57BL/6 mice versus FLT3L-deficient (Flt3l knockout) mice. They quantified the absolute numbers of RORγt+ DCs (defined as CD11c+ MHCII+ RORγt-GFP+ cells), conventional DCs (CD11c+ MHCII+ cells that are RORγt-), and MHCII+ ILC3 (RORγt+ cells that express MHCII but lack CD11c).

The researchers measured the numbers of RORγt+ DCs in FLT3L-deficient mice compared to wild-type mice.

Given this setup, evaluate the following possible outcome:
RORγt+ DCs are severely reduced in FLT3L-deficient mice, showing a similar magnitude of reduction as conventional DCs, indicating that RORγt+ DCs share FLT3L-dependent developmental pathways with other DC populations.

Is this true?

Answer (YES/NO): YES